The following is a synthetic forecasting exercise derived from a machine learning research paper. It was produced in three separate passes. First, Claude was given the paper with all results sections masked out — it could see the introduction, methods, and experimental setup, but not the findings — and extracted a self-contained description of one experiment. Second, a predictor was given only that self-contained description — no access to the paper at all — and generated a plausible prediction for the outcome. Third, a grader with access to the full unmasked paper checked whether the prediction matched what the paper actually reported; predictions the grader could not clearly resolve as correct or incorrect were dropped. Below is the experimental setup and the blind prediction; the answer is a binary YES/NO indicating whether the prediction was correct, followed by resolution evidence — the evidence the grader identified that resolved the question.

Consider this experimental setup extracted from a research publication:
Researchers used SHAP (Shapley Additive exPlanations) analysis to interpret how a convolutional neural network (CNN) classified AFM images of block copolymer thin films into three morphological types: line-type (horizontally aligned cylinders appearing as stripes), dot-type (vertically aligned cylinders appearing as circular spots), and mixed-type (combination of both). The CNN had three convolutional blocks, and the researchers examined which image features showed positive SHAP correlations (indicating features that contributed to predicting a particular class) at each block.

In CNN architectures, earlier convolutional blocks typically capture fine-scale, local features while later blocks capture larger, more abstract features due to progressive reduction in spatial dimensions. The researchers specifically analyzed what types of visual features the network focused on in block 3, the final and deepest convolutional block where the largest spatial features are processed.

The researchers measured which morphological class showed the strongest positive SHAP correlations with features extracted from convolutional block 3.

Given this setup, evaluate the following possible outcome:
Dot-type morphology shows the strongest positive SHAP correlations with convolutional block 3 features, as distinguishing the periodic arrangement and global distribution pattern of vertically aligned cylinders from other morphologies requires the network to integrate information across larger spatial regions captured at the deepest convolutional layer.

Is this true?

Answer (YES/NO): NO